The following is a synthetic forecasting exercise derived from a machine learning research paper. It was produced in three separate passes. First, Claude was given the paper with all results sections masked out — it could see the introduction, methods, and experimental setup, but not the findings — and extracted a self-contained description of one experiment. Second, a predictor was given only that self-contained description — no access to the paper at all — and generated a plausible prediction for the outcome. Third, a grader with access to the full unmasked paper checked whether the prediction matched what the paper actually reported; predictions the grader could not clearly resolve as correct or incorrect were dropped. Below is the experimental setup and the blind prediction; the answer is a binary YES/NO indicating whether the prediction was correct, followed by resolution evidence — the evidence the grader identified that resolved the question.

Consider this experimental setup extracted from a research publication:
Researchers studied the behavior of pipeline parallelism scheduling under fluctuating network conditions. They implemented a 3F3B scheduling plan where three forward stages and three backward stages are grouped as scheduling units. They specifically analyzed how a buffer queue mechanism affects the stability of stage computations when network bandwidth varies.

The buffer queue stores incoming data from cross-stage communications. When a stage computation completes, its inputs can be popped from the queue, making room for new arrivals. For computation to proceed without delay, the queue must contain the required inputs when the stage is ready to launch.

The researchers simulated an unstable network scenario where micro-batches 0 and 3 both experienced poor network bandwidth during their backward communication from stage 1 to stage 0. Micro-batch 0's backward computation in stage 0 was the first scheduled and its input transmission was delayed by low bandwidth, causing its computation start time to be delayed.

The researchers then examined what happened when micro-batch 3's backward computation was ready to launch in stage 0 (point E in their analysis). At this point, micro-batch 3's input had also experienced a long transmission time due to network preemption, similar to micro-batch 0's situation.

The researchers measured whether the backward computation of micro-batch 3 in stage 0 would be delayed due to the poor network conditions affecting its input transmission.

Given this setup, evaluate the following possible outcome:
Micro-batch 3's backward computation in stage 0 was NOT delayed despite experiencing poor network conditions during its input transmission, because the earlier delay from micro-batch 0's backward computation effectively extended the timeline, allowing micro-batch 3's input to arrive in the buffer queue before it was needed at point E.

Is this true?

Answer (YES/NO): NO